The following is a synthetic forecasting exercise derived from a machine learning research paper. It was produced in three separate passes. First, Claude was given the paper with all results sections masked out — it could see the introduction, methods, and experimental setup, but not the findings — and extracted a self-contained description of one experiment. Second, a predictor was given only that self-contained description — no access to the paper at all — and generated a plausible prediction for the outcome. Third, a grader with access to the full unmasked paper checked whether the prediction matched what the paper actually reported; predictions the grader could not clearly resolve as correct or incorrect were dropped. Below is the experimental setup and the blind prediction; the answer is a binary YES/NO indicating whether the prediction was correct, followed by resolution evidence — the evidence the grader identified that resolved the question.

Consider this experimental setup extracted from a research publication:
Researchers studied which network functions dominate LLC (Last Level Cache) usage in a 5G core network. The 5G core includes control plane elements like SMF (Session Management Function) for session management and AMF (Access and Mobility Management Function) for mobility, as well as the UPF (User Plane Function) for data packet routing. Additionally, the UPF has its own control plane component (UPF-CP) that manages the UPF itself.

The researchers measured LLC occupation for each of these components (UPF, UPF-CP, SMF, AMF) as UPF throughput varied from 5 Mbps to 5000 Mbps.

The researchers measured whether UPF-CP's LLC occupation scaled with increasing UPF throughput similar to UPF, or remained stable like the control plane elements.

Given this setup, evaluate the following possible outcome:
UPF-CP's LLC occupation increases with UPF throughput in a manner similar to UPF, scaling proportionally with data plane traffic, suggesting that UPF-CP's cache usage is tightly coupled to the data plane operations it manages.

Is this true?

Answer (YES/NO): NO